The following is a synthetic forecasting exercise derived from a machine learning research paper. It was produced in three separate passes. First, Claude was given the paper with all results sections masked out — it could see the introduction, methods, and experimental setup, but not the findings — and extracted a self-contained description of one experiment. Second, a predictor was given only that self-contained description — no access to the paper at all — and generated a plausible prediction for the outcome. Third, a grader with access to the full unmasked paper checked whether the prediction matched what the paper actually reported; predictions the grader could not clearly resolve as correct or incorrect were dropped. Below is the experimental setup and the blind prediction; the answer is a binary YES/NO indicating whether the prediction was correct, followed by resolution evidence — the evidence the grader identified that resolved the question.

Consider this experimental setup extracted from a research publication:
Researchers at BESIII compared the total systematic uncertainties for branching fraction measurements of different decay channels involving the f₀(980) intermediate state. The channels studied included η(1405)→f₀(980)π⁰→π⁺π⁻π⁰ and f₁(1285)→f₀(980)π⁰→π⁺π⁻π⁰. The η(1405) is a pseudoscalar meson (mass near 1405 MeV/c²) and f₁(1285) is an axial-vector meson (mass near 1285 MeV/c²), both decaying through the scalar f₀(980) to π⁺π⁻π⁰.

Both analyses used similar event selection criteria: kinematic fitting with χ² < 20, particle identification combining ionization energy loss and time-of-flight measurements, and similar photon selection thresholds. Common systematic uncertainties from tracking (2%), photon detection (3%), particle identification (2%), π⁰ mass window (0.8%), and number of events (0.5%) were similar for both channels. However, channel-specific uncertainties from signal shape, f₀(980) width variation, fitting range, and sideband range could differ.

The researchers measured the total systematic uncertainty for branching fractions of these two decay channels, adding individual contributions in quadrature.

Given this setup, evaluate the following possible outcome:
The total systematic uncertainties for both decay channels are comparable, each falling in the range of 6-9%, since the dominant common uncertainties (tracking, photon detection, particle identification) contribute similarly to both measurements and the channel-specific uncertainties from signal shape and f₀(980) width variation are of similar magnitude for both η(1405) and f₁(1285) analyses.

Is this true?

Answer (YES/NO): NO